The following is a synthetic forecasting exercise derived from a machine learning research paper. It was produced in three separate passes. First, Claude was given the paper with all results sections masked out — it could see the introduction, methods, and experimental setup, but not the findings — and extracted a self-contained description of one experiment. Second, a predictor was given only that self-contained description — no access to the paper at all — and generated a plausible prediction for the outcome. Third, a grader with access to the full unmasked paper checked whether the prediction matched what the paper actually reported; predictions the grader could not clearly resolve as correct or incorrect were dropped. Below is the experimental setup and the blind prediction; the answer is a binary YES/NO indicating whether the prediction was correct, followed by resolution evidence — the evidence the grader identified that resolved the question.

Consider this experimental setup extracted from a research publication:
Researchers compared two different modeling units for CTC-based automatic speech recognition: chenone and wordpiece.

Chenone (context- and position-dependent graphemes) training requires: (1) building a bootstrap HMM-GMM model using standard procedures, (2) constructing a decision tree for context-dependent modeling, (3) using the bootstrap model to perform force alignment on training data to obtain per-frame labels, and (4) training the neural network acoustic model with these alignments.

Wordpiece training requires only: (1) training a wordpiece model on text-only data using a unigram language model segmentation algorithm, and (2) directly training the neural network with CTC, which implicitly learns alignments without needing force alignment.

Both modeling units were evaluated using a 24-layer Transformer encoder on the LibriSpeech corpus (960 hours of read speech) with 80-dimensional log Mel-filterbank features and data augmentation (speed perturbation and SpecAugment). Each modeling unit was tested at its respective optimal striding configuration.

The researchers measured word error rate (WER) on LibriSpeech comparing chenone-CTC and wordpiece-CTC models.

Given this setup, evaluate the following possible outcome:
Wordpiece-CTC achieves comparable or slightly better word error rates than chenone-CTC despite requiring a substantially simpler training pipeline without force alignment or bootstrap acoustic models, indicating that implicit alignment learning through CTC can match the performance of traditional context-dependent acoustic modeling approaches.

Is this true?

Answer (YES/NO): NO